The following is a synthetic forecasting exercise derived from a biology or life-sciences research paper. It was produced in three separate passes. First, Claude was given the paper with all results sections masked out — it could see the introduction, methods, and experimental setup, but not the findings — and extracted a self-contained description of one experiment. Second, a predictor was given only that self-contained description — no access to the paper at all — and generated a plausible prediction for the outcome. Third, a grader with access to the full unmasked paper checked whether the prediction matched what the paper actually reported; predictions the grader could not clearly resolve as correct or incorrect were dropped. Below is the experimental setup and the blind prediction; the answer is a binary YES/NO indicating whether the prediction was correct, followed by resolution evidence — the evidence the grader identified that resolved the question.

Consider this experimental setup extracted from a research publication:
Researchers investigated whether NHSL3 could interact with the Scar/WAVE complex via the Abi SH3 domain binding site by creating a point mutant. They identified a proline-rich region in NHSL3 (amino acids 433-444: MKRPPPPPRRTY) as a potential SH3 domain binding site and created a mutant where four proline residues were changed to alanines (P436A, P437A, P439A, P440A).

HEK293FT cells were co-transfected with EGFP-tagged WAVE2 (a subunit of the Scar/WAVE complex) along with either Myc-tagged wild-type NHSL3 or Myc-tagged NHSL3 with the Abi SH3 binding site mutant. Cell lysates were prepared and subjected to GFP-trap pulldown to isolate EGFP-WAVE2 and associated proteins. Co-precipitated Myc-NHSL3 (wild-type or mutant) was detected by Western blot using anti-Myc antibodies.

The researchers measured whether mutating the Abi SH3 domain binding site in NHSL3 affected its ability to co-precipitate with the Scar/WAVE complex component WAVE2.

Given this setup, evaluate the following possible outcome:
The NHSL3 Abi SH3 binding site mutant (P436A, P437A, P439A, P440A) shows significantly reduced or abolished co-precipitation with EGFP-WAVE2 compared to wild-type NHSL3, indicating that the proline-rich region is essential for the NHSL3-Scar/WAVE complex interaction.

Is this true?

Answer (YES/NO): NO